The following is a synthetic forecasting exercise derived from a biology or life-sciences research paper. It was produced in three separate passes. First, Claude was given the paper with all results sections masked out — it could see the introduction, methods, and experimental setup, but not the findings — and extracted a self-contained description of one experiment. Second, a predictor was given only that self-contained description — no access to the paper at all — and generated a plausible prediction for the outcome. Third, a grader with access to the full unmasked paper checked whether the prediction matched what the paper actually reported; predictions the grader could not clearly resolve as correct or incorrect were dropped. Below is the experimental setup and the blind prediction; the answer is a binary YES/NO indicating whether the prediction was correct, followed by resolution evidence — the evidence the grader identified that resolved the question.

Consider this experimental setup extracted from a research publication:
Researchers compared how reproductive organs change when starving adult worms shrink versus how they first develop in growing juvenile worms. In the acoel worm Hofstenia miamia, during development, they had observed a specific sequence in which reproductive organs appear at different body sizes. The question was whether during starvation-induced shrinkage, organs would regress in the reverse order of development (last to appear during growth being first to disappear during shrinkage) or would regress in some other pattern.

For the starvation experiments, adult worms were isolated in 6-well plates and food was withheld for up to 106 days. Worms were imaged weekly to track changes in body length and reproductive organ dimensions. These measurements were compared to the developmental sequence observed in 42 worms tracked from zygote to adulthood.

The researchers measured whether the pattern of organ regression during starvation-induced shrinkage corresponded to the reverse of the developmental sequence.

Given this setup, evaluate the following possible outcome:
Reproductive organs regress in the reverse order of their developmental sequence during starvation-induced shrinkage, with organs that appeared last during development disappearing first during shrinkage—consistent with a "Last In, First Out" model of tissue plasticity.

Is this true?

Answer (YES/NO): NO